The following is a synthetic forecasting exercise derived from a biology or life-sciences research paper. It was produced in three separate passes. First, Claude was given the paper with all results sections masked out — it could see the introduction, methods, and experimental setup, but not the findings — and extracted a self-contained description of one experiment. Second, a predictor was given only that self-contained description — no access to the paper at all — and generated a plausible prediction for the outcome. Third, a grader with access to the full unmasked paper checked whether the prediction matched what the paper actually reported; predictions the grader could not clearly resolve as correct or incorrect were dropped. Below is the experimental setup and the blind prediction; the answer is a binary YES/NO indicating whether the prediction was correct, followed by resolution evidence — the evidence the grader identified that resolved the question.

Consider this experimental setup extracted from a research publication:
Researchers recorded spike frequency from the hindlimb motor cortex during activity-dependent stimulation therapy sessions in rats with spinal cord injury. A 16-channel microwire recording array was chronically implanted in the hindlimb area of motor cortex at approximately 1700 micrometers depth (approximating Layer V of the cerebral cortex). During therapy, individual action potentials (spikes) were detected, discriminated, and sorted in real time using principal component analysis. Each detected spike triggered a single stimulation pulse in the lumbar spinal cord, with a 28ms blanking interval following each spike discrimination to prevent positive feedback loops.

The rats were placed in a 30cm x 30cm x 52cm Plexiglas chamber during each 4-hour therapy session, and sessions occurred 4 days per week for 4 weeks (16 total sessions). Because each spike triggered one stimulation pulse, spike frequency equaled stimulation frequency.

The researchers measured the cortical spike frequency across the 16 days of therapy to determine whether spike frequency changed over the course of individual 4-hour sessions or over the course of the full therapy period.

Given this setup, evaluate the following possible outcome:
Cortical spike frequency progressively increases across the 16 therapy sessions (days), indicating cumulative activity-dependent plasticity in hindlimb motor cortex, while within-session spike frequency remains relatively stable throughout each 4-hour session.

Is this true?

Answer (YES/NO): NO